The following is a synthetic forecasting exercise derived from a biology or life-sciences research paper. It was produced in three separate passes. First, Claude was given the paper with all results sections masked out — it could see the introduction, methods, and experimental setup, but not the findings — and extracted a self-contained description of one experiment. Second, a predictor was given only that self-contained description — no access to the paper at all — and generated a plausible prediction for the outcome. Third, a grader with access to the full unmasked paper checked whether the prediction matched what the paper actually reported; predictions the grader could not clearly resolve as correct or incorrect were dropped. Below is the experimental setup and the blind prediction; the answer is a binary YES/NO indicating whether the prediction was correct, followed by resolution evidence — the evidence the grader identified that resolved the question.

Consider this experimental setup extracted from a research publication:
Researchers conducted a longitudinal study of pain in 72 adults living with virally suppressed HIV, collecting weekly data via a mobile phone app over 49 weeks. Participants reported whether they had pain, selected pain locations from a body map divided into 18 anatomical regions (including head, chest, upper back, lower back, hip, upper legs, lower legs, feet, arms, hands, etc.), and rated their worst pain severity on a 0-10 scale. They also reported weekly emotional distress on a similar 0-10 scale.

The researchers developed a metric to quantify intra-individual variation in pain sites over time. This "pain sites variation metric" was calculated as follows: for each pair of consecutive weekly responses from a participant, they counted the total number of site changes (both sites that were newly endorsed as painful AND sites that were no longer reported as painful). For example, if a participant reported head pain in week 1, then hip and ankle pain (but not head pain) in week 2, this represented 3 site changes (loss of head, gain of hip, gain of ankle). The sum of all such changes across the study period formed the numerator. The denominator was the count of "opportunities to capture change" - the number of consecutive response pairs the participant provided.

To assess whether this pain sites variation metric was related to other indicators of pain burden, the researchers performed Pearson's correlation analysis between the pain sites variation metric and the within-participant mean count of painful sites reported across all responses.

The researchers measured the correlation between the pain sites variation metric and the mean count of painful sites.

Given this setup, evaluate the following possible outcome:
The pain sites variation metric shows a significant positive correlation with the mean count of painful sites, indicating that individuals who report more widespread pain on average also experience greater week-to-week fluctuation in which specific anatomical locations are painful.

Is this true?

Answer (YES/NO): YES